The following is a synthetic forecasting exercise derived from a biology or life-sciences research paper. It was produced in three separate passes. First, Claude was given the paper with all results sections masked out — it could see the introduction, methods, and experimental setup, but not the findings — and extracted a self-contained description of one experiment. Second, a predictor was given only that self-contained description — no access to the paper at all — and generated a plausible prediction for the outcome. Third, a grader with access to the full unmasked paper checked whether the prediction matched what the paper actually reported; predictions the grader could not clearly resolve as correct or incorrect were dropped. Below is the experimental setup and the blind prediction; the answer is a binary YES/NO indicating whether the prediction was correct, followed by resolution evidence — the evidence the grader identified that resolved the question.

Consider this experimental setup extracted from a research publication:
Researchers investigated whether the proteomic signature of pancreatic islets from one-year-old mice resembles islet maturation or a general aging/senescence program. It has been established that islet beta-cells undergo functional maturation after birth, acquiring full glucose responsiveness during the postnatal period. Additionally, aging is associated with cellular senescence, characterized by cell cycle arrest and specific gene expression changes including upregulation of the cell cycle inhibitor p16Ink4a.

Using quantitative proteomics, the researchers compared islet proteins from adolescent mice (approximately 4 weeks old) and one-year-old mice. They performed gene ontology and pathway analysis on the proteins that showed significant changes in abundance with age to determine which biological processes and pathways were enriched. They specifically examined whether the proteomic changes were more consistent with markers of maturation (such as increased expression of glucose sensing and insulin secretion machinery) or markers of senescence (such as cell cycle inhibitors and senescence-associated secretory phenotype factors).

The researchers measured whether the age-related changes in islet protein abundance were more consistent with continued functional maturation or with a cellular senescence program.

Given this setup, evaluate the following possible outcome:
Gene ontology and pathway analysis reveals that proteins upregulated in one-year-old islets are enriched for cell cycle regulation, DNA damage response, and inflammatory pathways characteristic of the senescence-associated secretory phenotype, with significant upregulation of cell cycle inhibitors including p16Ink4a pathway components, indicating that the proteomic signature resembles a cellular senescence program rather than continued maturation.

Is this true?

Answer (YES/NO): NO